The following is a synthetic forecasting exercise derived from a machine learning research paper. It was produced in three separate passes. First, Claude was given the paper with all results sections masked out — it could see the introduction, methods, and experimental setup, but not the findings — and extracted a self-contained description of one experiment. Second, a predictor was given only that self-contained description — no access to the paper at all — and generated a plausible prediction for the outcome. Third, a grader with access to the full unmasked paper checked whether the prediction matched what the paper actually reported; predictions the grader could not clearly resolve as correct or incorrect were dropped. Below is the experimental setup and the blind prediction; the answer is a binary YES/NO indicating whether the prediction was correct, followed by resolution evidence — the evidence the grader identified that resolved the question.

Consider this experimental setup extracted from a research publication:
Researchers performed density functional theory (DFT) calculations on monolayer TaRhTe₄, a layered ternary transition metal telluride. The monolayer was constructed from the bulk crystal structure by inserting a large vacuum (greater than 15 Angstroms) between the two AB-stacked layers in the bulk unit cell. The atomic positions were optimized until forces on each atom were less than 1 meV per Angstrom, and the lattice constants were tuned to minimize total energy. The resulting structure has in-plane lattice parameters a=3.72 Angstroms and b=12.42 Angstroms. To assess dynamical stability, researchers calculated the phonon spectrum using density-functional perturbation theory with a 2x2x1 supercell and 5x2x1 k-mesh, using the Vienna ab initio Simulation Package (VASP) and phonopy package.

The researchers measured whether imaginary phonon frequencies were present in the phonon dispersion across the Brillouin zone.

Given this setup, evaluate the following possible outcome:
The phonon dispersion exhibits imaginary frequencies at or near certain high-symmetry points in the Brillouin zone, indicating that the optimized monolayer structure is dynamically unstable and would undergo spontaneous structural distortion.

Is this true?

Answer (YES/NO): NO